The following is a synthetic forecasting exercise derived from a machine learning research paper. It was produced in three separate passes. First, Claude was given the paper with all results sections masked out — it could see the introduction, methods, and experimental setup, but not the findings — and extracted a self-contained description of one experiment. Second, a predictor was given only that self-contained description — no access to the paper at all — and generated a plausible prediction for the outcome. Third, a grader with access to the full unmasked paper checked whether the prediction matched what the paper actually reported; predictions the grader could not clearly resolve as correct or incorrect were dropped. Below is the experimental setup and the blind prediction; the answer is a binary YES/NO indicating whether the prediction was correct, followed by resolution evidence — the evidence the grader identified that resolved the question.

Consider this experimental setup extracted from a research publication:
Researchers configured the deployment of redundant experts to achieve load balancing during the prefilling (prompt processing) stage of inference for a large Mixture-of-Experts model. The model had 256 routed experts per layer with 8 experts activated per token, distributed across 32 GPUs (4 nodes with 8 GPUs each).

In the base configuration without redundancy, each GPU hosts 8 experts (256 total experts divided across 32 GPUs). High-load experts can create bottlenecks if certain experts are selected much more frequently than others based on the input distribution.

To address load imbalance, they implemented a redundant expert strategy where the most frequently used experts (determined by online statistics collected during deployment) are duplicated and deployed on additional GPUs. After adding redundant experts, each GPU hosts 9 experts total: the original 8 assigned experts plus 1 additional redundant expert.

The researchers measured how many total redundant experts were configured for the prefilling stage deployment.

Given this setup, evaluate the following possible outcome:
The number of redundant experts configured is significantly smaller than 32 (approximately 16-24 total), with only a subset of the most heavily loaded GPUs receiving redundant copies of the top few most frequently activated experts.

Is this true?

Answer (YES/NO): NO